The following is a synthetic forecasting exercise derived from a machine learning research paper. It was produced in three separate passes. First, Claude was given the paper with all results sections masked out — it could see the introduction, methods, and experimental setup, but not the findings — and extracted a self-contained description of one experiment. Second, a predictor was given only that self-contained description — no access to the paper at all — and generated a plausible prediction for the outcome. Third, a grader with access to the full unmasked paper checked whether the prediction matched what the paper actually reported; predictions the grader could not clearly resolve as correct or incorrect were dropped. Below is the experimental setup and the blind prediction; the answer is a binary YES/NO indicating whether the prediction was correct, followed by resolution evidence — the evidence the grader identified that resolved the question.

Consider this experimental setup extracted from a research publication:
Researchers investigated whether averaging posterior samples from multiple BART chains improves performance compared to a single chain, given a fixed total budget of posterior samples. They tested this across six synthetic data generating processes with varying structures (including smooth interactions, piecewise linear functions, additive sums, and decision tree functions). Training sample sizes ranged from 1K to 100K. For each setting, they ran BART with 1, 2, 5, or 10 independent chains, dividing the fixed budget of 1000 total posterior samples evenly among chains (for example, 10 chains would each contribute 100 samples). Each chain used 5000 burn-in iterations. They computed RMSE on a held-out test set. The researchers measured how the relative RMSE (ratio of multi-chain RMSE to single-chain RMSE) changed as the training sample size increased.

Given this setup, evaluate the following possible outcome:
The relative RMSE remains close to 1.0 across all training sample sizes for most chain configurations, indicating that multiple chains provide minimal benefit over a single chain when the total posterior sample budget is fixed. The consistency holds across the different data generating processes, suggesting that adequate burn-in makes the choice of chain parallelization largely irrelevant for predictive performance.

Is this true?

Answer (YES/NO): NO